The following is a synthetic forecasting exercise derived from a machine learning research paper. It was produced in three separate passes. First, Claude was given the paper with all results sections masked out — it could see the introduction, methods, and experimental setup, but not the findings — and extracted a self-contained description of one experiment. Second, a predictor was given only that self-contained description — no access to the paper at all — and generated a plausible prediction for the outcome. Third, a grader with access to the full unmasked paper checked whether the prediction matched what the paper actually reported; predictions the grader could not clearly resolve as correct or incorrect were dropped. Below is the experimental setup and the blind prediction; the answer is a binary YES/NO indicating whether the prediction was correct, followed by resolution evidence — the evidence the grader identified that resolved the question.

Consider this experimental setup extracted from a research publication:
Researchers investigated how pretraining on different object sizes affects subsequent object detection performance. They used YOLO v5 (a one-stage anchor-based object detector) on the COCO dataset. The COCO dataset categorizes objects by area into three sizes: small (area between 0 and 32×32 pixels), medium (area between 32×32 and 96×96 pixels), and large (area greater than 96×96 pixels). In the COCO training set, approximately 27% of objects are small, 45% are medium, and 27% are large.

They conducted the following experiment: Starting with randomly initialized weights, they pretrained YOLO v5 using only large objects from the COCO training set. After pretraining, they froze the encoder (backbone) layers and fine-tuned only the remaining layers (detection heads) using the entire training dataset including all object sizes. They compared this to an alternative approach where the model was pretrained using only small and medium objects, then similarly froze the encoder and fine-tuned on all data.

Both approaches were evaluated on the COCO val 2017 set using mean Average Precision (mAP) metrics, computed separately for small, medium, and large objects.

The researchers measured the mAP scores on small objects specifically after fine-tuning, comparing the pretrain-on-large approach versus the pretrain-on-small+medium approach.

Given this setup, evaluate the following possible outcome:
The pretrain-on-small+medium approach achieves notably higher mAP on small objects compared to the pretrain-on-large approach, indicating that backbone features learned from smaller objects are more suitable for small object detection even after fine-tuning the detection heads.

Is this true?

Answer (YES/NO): NO